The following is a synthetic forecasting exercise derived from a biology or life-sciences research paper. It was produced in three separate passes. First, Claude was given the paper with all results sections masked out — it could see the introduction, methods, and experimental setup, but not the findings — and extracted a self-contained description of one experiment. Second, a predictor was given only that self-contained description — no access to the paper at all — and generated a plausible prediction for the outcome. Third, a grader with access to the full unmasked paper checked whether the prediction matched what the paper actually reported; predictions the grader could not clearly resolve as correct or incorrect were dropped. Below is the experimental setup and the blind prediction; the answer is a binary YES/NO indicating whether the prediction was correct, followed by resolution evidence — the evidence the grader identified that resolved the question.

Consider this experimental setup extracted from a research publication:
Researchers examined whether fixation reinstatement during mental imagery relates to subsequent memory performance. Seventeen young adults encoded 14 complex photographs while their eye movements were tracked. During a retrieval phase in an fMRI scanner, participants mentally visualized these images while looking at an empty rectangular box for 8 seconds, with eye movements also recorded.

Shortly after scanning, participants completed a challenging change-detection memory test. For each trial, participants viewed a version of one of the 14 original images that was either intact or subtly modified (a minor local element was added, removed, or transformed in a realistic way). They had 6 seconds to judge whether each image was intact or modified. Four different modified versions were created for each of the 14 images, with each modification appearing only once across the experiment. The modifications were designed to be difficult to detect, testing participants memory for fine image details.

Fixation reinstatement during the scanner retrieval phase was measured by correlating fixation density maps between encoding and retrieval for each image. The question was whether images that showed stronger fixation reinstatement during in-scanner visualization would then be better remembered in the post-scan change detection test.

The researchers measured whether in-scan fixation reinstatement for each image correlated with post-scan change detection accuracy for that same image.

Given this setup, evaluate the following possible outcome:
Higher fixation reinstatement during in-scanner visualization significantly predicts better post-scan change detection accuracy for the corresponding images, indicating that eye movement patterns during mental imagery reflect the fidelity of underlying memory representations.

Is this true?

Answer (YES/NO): NO